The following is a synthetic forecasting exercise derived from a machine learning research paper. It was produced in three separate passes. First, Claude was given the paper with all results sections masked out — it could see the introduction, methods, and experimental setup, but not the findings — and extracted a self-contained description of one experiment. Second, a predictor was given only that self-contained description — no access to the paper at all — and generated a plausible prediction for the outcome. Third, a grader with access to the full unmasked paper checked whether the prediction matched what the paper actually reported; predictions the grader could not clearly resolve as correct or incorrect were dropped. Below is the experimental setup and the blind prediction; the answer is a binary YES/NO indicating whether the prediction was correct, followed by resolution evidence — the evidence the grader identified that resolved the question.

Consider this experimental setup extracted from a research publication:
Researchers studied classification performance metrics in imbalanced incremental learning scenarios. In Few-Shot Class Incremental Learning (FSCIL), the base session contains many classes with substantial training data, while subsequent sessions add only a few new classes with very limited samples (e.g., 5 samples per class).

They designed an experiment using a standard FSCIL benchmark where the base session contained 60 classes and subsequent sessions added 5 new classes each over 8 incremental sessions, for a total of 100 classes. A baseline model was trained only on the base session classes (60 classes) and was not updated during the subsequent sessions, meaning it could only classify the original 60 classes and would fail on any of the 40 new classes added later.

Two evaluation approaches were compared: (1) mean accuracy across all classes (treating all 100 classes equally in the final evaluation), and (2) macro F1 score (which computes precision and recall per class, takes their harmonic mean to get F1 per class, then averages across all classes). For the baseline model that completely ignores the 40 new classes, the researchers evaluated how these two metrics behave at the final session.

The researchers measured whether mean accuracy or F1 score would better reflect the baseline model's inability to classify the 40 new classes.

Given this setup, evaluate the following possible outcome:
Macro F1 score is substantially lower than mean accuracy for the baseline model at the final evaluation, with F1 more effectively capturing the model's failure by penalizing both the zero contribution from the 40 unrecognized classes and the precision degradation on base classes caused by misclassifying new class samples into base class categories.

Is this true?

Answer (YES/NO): YES